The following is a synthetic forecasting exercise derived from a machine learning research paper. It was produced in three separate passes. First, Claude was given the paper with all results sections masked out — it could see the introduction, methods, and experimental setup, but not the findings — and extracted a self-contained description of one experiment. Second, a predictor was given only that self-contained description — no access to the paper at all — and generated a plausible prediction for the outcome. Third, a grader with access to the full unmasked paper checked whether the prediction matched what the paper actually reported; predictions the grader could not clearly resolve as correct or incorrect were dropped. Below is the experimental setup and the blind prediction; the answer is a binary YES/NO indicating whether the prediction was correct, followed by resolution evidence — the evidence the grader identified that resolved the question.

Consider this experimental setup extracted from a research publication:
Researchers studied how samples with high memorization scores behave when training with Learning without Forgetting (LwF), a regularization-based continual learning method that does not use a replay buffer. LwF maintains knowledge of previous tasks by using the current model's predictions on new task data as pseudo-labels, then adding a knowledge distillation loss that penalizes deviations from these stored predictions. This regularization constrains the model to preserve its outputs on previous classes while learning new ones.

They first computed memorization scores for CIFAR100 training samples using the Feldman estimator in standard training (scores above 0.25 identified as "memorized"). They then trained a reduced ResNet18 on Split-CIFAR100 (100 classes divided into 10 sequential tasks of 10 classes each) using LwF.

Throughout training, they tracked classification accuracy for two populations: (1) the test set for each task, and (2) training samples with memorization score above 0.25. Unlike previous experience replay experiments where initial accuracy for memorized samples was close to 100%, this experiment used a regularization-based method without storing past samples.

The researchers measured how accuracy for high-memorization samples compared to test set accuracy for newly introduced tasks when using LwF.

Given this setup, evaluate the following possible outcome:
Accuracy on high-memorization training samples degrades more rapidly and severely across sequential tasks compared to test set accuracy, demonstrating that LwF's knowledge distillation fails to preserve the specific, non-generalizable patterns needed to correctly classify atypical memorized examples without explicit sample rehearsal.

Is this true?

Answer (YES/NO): NO